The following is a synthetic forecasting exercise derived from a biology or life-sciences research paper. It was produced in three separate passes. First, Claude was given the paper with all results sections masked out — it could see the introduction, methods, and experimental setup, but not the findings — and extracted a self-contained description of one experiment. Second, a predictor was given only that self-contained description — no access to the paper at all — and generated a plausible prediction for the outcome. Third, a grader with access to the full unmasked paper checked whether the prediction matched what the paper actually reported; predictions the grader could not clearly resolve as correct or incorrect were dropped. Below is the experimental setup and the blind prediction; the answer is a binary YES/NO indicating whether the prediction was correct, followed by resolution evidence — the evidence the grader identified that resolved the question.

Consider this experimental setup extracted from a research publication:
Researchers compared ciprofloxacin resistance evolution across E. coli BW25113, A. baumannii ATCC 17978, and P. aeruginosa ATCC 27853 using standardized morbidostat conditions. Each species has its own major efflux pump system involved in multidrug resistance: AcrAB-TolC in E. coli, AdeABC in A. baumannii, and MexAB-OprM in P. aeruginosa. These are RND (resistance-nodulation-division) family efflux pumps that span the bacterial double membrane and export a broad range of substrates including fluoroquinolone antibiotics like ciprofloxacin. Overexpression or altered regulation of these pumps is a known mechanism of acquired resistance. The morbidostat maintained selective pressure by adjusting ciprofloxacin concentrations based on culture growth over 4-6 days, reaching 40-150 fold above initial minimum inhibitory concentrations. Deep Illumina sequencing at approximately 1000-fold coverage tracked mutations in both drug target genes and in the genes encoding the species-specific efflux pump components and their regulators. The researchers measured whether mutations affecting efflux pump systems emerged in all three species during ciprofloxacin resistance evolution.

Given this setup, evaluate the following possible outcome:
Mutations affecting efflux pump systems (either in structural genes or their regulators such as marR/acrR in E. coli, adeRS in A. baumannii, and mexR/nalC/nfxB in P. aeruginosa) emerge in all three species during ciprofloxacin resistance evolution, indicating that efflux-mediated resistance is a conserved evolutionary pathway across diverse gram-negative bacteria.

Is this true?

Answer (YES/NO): YES